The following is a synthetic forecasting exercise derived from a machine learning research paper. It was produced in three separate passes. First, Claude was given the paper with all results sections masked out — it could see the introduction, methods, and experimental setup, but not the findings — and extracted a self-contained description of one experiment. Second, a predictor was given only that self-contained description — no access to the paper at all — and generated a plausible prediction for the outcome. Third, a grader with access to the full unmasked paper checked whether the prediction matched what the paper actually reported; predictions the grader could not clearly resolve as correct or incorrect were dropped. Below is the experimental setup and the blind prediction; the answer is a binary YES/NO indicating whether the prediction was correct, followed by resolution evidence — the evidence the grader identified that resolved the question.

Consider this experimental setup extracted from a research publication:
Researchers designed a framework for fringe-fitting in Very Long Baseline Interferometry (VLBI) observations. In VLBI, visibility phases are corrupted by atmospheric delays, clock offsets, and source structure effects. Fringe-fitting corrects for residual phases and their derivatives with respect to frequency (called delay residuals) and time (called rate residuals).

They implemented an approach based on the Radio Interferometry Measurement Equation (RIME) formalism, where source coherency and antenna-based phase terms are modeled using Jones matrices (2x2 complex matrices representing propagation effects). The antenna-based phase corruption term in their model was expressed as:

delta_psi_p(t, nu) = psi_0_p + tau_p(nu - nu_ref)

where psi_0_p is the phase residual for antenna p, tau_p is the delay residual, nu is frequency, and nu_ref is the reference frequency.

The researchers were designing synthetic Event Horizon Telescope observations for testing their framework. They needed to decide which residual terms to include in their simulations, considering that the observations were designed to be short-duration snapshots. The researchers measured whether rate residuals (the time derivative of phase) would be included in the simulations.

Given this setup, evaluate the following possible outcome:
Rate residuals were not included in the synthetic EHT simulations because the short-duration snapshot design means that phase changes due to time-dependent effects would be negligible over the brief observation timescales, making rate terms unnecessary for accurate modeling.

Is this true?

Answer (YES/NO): YES